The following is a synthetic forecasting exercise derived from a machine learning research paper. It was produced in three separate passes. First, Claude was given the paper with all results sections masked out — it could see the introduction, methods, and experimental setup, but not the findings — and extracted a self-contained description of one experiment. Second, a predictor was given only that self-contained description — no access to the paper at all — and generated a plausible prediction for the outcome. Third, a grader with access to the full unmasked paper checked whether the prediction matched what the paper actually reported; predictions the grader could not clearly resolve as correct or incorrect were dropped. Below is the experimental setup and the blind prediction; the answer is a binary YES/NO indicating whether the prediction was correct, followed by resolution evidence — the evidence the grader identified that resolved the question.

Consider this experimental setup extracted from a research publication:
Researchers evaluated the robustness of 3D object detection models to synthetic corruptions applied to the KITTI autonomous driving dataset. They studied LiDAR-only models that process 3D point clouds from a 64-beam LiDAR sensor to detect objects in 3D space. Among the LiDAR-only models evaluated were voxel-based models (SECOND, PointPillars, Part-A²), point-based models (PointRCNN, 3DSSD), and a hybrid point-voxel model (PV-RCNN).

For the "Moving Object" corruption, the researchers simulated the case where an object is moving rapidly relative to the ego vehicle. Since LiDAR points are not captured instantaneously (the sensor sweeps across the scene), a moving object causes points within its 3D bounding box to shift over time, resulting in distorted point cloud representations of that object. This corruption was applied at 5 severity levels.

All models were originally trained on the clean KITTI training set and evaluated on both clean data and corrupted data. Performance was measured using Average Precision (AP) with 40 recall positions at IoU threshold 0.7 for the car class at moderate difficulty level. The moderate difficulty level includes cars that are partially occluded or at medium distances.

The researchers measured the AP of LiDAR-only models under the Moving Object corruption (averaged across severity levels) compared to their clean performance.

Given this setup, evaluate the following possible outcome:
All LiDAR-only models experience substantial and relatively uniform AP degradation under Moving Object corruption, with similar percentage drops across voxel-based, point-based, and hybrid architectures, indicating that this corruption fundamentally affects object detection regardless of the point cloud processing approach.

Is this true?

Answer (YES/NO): YES